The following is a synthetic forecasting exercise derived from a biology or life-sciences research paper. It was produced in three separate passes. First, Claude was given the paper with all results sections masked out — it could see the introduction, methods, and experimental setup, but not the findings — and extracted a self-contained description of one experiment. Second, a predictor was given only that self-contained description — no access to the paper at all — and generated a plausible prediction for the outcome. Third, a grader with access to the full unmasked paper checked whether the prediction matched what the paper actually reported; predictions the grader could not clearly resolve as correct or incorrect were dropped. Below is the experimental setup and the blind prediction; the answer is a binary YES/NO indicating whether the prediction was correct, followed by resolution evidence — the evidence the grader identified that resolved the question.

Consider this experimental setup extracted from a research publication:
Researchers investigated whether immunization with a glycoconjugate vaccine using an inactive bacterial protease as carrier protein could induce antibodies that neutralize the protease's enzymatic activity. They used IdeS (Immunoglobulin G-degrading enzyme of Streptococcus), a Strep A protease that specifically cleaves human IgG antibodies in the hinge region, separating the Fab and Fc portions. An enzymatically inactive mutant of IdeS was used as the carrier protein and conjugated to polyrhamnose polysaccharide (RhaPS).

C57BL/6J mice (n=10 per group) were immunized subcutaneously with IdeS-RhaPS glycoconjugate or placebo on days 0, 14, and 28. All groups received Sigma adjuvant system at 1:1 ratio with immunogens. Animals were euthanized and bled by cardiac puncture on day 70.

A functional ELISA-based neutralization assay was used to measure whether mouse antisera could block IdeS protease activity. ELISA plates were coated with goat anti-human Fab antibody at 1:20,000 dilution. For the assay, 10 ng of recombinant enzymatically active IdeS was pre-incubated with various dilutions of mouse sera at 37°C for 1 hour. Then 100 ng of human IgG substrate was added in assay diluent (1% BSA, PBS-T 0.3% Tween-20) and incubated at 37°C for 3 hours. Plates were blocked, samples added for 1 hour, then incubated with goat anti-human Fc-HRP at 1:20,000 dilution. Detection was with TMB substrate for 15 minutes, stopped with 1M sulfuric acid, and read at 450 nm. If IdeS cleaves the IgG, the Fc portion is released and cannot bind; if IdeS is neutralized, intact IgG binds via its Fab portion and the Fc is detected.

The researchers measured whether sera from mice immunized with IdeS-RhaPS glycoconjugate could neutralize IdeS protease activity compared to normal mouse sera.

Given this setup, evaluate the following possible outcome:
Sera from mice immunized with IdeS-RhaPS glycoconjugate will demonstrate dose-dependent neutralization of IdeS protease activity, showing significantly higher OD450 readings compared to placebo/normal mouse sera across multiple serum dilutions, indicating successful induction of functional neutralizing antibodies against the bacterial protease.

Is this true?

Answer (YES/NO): YES